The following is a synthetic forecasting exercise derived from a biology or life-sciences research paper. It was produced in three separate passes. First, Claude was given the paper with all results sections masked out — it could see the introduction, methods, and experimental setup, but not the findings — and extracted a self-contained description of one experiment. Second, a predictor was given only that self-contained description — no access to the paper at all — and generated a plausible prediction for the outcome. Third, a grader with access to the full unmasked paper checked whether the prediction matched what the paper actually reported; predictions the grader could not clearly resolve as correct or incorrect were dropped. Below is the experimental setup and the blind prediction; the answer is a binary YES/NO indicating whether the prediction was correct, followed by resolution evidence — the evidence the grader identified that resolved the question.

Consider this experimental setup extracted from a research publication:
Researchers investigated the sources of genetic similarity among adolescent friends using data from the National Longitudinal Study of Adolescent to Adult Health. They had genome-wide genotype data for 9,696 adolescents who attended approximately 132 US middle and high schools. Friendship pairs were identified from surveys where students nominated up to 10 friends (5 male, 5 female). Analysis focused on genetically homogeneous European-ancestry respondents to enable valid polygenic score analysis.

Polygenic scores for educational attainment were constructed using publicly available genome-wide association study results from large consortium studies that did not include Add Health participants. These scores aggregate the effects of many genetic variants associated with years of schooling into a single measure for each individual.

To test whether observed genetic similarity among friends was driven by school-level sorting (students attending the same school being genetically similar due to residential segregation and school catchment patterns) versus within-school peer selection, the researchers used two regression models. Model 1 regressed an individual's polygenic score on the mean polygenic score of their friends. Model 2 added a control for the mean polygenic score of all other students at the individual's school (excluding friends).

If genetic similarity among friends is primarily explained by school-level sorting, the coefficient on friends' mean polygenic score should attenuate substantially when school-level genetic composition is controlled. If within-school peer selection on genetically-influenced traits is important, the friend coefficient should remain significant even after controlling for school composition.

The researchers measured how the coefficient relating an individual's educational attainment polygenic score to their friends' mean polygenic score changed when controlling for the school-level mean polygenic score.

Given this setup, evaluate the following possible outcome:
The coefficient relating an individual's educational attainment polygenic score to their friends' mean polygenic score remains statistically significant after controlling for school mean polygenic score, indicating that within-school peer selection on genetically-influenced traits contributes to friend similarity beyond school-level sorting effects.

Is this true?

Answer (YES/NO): NO